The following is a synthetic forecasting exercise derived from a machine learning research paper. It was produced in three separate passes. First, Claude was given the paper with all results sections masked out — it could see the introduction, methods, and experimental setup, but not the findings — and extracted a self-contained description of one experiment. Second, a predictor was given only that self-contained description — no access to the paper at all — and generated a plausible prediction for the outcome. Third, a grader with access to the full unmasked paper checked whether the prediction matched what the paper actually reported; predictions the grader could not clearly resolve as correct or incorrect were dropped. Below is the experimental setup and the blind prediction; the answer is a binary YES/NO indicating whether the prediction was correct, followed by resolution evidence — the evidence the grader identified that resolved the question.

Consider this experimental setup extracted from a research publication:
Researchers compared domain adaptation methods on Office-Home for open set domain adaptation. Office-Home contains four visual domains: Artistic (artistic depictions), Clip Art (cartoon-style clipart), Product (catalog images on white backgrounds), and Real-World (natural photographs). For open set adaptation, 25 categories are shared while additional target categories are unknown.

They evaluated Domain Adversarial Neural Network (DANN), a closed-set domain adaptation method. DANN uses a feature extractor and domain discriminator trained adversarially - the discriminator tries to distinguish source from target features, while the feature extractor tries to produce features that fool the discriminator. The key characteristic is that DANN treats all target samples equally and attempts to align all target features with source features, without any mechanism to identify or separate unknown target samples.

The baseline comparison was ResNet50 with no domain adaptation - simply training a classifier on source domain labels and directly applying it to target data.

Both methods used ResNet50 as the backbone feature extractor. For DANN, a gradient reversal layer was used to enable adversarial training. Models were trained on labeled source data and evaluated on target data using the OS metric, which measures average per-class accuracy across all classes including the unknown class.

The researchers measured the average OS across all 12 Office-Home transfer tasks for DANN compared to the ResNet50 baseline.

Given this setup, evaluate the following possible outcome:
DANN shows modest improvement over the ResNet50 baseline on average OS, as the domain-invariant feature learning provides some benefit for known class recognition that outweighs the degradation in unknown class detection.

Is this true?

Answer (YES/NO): NO